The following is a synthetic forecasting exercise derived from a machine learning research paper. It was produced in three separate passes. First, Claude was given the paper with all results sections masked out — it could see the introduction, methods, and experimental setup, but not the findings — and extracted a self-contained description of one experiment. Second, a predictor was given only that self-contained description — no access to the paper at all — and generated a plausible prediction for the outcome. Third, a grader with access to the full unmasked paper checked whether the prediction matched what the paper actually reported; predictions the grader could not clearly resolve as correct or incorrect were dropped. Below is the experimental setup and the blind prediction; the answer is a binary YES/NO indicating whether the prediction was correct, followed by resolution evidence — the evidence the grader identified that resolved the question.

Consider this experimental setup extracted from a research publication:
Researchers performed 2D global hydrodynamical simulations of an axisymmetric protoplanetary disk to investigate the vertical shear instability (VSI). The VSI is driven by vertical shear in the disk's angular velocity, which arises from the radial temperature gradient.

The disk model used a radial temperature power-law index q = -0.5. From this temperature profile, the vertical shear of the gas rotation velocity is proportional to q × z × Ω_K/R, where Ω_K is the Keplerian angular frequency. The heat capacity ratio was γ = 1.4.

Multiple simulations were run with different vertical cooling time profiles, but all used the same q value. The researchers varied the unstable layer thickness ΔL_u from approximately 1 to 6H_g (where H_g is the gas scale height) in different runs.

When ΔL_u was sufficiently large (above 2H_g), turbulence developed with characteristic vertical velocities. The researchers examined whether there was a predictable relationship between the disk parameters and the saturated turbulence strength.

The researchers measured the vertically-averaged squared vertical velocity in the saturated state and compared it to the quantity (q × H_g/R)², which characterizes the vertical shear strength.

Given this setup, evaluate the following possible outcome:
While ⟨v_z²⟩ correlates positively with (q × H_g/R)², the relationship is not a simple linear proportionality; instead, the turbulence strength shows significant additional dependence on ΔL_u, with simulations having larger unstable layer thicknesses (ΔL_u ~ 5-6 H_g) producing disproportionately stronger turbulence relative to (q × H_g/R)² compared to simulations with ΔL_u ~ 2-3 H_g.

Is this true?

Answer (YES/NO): NO